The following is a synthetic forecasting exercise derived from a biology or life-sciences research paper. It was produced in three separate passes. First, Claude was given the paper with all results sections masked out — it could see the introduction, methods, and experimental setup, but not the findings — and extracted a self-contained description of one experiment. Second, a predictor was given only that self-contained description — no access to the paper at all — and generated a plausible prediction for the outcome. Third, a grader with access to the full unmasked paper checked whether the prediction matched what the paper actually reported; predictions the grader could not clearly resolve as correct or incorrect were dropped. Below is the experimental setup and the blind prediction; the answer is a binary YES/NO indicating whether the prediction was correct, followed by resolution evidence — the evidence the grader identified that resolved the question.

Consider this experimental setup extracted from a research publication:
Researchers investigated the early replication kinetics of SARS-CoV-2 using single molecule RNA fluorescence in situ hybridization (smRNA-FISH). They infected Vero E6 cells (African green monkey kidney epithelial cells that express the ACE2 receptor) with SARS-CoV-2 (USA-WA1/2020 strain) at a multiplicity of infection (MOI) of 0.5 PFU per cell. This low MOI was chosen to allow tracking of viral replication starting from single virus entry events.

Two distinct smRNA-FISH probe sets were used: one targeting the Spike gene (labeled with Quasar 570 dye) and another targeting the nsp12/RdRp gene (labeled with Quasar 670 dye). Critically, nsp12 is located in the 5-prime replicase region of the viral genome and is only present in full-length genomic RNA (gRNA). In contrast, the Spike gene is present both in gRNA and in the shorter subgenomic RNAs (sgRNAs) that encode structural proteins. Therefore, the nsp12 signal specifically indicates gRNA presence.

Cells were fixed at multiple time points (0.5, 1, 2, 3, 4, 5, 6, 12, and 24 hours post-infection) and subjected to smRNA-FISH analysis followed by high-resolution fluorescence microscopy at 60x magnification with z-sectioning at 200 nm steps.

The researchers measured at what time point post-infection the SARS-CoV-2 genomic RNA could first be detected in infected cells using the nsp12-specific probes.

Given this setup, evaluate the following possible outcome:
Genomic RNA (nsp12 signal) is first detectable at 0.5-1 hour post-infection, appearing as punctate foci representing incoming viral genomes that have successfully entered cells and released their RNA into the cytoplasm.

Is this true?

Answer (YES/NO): YES